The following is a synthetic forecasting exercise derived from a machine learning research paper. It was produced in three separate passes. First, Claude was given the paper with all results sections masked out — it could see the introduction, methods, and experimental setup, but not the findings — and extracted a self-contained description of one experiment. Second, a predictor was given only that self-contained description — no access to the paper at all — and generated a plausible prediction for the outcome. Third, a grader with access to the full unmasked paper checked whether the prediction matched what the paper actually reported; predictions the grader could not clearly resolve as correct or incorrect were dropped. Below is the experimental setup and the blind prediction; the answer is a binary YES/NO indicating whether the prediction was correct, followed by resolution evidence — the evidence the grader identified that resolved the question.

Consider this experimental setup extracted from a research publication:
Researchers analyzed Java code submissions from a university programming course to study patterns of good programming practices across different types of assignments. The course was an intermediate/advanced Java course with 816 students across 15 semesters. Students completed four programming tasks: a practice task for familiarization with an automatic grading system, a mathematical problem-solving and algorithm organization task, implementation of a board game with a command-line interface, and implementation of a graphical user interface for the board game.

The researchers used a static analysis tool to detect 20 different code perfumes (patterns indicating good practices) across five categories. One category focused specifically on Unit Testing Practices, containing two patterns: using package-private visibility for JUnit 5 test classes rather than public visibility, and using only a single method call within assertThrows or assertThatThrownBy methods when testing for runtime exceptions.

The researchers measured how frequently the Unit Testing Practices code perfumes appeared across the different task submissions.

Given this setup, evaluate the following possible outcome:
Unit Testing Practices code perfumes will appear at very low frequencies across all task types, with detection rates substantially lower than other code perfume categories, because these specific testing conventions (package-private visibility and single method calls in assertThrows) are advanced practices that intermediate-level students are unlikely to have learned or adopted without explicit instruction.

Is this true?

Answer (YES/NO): NO